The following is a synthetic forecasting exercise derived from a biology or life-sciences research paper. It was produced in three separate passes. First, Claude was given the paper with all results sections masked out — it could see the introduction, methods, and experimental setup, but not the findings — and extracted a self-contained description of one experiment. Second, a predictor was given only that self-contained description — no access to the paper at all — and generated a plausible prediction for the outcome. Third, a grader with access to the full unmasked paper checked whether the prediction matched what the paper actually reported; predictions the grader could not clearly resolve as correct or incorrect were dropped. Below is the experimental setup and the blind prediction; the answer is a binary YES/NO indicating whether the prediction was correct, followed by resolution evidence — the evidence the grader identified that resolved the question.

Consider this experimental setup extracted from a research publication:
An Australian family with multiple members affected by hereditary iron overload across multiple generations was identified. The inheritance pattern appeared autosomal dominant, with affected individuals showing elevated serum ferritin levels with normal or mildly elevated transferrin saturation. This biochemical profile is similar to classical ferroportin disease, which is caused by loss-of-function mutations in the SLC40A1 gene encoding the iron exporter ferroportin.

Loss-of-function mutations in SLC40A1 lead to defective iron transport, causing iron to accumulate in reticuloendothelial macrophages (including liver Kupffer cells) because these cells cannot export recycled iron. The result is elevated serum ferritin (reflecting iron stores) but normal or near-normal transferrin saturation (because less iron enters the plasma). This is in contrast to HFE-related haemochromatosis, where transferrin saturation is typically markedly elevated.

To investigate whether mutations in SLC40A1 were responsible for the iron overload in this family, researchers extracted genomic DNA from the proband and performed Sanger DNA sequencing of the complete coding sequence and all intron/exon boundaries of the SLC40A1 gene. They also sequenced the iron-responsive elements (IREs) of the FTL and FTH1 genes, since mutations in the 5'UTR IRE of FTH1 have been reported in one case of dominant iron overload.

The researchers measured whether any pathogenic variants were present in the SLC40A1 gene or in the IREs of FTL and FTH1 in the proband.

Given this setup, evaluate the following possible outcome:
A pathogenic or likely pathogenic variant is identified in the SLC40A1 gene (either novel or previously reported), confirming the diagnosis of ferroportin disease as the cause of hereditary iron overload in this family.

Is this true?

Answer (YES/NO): NO